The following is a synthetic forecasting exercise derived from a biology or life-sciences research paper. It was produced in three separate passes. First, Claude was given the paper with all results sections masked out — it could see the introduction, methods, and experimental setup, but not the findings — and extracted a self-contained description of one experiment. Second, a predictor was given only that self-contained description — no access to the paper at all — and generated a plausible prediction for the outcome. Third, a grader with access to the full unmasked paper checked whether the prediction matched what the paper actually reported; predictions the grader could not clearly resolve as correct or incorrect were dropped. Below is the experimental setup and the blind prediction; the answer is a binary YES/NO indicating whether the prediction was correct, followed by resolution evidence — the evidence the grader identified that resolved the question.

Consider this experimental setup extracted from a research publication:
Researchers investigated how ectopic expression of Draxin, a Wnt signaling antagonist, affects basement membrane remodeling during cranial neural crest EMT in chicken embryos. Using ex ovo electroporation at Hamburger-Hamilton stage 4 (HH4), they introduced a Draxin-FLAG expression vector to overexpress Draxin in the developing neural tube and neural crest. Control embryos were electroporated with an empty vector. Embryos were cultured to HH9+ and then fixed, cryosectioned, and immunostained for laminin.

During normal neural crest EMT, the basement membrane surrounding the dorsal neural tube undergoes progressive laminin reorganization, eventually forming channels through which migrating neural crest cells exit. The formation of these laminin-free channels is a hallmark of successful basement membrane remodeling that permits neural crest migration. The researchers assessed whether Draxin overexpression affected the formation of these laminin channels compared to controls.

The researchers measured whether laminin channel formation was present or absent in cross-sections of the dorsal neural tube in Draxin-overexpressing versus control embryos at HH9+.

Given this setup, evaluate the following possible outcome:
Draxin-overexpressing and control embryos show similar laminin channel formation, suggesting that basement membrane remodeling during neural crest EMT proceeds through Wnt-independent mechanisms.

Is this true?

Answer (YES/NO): NO